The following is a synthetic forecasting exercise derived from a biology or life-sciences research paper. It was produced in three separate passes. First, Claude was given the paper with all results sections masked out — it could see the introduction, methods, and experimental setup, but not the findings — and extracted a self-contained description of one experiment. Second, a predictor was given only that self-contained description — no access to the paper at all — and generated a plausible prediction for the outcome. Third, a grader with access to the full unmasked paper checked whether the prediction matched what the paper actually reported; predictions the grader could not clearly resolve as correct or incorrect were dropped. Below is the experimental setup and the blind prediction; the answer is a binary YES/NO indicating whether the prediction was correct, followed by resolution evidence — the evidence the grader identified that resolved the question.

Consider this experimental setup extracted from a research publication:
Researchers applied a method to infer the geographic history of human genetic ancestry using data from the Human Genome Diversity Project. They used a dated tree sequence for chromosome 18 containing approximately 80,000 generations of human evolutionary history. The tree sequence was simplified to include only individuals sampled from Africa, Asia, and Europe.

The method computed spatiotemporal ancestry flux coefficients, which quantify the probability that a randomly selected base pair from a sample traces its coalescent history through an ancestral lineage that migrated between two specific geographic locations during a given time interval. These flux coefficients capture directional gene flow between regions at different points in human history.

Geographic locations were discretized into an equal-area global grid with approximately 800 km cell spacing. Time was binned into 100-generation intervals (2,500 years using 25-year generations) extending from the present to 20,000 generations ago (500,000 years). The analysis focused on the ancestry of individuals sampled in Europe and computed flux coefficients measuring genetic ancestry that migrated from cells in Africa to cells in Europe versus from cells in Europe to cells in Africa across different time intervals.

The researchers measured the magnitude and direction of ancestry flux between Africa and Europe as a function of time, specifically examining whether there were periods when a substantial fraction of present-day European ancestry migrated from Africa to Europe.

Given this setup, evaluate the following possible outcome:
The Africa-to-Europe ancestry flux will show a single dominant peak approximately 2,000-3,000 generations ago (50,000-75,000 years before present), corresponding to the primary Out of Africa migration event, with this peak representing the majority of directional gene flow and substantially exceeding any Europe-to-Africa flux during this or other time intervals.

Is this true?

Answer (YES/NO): NO